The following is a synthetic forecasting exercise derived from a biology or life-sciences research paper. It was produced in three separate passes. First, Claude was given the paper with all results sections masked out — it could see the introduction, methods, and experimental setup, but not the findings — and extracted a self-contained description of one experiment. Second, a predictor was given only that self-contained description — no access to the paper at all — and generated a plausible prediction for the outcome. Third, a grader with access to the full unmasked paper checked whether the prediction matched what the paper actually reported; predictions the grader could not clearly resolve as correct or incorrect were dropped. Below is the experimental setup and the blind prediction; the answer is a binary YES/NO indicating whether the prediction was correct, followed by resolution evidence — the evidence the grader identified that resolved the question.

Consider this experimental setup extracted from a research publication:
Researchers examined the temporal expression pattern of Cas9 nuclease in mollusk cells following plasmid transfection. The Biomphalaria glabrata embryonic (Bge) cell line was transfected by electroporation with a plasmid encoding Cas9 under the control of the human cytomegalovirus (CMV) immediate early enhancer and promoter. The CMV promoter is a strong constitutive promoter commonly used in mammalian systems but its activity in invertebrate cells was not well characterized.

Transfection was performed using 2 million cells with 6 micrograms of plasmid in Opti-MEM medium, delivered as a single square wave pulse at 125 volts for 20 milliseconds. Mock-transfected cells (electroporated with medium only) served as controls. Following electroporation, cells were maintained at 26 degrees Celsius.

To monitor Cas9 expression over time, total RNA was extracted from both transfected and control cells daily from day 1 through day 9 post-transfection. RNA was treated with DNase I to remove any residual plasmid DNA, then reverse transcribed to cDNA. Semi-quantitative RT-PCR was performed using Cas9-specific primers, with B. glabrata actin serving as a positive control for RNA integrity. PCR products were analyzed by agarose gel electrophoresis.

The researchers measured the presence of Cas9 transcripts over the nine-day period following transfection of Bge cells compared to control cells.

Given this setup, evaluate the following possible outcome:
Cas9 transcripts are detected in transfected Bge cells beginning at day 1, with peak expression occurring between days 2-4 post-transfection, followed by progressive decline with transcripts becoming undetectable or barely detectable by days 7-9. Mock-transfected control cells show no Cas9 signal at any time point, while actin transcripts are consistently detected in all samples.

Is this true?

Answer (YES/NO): NO